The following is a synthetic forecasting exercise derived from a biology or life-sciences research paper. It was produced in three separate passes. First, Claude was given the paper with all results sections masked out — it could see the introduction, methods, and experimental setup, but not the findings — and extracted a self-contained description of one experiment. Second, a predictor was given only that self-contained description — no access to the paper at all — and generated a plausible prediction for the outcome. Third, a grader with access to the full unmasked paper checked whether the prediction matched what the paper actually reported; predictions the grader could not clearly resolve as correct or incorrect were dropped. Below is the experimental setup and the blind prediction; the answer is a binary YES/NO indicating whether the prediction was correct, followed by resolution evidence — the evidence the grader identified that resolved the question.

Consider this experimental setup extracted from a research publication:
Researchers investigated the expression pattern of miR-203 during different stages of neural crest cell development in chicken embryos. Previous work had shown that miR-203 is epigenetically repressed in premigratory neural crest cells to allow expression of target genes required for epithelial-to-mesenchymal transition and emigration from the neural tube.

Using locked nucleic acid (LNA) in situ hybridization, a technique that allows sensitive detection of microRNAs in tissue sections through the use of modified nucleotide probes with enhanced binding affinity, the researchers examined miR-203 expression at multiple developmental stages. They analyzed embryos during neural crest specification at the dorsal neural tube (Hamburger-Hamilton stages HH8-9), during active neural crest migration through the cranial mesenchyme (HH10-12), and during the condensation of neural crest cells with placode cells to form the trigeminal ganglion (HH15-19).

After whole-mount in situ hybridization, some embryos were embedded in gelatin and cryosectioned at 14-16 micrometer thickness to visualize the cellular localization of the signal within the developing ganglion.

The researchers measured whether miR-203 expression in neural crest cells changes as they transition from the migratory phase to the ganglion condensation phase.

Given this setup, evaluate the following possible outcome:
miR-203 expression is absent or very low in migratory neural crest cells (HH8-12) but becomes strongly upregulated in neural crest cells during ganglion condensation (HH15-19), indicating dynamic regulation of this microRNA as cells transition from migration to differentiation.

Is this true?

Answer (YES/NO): YES